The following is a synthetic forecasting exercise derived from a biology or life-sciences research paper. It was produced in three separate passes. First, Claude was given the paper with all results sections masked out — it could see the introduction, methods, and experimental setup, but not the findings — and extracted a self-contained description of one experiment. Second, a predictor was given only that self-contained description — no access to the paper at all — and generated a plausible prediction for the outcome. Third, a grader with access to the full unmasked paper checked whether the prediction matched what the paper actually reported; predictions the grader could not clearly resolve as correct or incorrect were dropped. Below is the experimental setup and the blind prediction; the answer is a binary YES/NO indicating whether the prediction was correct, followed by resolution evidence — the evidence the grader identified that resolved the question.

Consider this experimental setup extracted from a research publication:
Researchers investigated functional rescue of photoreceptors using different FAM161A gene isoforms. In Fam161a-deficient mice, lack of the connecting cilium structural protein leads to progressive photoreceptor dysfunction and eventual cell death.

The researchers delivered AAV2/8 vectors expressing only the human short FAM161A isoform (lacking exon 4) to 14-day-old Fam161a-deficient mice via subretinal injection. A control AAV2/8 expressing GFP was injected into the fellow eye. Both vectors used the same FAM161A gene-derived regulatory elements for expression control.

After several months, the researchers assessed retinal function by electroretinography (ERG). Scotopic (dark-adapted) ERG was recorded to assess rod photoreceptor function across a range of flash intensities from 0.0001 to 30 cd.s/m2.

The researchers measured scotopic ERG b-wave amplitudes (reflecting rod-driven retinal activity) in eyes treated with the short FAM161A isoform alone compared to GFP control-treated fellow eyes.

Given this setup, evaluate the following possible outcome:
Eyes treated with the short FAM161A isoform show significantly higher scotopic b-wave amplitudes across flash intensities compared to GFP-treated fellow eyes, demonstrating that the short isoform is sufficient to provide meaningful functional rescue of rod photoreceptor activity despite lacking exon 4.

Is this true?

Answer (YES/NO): NO